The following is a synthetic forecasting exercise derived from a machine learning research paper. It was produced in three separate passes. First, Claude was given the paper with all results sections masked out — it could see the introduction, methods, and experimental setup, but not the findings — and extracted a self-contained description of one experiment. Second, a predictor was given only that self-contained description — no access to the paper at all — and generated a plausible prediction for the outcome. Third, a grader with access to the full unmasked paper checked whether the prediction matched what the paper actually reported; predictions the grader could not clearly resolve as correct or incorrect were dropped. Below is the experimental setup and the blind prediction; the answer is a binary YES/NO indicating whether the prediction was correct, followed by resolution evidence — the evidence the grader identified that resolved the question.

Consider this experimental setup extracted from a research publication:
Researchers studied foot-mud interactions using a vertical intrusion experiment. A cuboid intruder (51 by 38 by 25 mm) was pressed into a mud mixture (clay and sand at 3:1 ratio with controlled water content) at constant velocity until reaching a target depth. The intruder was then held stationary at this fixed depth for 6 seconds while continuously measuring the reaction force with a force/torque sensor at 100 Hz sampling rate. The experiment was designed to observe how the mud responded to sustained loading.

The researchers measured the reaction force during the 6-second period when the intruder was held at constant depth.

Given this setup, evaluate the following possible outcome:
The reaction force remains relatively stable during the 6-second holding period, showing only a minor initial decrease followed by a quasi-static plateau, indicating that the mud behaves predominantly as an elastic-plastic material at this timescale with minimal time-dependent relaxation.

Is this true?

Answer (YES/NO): NO